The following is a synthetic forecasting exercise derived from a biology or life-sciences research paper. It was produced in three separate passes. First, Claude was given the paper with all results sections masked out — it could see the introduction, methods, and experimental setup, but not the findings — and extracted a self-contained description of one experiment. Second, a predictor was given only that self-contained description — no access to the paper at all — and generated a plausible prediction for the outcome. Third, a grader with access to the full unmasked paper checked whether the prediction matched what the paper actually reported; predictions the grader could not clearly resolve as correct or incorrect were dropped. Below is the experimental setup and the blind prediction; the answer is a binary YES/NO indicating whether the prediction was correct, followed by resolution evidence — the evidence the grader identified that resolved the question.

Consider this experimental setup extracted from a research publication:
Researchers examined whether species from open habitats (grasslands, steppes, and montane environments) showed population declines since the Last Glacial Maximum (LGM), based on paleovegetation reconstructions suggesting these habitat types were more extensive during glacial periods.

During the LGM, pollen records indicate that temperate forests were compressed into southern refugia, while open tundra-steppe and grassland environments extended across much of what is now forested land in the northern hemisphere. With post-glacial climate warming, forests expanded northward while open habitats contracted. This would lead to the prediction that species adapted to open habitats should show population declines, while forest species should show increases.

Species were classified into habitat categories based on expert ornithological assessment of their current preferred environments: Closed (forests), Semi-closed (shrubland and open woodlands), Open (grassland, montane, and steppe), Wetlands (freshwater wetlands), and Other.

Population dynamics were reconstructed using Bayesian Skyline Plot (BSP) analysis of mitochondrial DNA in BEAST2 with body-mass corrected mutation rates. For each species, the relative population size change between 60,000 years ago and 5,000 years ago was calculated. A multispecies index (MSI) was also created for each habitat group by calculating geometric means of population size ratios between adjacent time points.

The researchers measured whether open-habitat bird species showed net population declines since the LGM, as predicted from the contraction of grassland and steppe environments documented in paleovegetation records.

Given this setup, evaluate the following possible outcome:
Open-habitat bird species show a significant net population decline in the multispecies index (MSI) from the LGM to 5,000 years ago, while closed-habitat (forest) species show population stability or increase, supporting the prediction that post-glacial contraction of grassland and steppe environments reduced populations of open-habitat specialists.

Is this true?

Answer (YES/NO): NO